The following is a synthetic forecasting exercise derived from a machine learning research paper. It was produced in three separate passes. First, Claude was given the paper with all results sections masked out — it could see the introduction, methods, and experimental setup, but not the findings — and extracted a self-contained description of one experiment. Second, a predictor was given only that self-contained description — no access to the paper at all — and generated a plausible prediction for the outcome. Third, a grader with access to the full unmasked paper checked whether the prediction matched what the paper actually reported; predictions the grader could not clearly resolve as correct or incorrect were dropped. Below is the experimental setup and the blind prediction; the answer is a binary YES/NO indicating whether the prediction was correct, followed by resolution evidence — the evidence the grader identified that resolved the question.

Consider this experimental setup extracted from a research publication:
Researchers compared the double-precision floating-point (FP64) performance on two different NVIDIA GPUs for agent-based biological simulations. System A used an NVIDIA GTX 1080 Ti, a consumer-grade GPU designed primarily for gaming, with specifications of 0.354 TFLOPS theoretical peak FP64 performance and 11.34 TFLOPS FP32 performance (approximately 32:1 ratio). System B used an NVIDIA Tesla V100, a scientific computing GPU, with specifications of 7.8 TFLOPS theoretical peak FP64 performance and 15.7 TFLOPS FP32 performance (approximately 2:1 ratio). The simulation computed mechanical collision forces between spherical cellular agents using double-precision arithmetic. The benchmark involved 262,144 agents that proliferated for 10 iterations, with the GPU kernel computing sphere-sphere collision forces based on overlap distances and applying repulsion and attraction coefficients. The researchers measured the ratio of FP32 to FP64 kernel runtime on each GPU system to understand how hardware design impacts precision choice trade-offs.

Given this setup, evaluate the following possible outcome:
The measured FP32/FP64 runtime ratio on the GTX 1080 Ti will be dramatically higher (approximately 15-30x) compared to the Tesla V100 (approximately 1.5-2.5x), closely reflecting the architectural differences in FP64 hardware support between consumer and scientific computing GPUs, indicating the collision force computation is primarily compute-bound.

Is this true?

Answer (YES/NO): NO